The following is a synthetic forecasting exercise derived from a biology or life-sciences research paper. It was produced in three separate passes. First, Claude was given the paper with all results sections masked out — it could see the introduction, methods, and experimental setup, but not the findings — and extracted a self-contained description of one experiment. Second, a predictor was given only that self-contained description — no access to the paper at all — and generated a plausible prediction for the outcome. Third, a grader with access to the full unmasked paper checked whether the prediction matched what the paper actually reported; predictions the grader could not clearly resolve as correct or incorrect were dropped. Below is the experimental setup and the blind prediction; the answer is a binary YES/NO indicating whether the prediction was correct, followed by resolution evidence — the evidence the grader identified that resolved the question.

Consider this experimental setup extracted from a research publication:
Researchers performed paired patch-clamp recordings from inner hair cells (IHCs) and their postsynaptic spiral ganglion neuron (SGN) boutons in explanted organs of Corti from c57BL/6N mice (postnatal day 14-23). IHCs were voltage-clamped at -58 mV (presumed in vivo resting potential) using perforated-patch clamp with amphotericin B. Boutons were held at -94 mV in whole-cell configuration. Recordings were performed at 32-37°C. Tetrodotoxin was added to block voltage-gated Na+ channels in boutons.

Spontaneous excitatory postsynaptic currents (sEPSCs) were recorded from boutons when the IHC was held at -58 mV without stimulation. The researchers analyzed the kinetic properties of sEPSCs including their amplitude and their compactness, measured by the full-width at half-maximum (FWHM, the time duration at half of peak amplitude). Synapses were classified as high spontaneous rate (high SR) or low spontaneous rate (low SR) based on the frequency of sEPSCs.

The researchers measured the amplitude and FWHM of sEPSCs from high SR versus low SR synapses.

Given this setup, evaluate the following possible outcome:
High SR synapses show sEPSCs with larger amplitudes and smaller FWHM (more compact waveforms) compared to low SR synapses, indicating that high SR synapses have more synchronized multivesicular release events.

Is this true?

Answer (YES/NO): NO